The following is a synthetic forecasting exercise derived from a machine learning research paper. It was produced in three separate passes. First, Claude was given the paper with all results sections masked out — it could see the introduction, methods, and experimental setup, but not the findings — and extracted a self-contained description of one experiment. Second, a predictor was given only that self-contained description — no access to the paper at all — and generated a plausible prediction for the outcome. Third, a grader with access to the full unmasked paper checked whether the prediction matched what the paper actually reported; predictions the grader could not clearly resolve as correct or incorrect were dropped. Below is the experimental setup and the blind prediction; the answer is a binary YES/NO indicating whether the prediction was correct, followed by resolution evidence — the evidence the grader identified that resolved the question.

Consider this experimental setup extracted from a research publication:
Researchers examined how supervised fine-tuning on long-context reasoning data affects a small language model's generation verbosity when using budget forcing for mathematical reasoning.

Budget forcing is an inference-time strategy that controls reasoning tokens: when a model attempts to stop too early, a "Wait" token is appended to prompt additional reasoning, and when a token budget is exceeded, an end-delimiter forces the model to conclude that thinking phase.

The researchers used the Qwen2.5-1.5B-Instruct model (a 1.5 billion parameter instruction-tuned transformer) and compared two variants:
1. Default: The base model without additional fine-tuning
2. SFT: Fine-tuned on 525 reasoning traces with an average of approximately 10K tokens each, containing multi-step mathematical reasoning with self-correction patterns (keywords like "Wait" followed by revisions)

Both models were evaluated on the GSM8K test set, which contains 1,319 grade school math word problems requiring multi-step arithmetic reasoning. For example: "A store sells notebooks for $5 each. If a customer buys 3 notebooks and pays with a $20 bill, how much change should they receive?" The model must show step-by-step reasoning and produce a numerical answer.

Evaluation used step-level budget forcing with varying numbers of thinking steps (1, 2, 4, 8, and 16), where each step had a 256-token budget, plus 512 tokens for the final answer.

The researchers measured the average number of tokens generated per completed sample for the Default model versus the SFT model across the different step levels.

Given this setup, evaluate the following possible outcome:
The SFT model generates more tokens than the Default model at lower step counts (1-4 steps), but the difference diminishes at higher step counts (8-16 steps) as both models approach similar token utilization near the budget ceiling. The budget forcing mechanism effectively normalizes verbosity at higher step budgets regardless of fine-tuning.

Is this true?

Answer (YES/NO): NO